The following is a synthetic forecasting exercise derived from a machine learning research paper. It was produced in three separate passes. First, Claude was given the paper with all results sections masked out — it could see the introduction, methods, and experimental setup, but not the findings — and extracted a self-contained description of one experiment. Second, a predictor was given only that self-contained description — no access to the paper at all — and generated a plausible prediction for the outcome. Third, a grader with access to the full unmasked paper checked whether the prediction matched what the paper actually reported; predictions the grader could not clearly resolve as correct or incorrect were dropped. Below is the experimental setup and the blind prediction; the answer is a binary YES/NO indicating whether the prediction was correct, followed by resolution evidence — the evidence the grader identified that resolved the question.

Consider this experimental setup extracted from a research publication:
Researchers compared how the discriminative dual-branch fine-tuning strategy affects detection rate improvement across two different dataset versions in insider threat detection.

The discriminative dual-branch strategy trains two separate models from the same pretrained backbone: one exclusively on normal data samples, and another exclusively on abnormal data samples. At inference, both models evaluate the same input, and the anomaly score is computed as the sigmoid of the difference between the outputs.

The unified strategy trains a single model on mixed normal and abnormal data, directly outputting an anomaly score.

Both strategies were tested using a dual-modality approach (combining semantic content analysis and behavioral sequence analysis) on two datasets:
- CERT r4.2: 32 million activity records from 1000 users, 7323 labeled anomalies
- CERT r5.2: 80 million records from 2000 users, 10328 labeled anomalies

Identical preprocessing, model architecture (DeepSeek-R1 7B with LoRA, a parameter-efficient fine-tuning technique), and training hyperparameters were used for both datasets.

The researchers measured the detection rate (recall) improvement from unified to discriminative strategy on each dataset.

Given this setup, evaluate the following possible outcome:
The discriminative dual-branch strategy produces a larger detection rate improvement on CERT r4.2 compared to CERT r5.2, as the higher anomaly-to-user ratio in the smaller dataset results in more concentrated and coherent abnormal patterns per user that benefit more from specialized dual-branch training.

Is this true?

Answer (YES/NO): YES